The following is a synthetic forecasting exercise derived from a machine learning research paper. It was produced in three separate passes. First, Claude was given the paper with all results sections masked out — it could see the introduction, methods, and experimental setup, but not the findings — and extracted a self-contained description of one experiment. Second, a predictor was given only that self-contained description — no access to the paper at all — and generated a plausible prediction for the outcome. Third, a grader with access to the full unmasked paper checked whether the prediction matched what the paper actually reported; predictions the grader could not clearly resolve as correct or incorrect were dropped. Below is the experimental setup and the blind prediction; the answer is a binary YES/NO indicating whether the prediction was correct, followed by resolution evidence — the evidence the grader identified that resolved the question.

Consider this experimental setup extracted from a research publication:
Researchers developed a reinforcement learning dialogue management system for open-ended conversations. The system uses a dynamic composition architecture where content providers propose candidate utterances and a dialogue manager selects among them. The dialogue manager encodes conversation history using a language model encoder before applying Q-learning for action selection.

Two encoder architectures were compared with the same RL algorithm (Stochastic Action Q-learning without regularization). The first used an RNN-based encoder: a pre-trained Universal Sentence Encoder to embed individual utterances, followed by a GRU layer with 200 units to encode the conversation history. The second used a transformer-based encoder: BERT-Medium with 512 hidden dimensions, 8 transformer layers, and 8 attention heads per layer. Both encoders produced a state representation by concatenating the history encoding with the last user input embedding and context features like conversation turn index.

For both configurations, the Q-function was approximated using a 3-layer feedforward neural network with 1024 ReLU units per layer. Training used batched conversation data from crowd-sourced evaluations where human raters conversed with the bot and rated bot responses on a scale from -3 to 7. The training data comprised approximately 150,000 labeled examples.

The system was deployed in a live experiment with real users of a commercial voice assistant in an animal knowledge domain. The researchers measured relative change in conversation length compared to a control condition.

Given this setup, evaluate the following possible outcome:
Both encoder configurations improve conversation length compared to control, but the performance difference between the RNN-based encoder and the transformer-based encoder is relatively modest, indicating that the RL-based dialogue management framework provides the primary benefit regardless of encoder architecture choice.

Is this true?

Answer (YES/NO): NO